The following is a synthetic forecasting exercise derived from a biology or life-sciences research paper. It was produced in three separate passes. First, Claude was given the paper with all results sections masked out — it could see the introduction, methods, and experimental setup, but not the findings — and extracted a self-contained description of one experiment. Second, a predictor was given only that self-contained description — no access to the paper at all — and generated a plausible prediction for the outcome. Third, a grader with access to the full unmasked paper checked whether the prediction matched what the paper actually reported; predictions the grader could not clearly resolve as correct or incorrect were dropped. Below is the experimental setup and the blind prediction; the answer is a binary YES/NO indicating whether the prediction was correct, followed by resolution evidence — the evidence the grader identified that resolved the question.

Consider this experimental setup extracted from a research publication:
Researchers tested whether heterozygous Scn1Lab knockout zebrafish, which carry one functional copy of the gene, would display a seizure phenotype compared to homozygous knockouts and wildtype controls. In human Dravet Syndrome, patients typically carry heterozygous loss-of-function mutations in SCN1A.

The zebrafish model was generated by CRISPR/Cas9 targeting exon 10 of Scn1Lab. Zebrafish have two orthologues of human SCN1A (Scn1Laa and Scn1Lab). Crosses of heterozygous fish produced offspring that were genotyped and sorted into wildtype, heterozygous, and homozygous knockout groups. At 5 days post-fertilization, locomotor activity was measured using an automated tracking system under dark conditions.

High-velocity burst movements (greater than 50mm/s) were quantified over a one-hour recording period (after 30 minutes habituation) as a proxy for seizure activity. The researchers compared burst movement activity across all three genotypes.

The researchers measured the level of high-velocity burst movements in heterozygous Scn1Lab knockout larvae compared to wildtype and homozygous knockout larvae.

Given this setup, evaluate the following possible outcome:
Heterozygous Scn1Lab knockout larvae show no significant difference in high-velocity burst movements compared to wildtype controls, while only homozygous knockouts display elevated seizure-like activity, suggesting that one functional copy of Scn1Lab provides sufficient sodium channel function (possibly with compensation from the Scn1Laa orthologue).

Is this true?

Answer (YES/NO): YES